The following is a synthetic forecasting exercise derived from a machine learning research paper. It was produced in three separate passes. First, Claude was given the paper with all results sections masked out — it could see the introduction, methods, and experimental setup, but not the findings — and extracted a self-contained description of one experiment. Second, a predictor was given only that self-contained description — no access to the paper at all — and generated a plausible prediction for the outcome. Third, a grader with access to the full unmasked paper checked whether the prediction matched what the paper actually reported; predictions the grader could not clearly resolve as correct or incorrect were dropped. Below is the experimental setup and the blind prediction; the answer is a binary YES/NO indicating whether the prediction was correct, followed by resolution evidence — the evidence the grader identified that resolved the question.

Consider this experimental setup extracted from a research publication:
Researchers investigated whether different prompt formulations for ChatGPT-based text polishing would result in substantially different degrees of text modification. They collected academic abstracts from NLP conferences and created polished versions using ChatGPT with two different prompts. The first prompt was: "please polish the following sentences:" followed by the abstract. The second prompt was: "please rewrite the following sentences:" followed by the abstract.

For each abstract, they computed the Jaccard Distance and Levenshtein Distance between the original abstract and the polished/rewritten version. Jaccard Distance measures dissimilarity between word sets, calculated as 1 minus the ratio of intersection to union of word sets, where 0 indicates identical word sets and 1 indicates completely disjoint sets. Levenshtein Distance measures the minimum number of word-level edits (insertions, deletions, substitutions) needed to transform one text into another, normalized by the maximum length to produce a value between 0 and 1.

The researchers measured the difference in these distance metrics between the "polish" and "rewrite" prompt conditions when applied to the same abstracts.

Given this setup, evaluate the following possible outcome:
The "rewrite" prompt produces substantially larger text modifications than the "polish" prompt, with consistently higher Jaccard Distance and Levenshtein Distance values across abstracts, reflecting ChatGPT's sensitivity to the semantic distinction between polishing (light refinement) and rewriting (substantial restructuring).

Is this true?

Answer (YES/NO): NO